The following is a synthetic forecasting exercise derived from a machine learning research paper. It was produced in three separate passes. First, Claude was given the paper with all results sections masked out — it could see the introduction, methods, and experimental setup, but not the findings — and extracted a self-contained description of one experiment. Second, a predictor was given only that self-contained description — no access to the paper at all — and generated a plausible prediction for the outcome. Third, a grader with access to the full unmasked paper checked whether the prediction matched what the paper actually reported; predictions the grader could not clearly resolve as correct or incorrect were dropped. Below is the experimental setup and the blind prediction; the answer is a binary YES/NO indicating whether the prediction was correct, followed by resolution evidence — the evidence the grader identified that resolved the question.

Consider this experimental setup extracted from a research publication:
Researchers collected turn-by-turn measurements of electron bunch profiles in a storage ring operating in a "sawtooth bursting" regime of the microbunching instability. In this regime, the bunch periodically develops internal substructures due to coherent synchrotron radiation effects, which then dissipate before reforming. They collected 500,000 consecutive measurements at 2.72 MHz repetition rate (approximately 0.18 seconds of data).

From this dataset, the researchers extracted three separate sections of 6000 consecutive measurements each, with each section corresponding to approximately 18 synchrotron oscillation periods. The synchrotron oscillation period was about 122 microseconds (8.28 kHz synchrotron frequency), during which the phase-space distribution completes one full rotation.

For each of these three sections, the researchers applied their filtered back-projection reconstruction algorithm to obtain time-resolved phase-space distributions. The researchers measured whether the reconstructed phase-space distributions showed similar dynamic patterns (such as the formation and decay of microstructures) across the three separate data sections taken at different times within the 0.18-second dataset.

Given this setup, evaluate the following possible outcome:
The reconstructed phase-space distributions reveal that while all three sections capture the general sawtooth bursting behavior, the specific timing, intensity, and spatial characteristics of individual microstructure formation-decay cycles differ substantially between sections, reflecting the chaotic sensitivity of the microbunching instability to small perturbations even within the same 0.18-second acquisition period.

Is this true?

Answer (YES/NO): NO